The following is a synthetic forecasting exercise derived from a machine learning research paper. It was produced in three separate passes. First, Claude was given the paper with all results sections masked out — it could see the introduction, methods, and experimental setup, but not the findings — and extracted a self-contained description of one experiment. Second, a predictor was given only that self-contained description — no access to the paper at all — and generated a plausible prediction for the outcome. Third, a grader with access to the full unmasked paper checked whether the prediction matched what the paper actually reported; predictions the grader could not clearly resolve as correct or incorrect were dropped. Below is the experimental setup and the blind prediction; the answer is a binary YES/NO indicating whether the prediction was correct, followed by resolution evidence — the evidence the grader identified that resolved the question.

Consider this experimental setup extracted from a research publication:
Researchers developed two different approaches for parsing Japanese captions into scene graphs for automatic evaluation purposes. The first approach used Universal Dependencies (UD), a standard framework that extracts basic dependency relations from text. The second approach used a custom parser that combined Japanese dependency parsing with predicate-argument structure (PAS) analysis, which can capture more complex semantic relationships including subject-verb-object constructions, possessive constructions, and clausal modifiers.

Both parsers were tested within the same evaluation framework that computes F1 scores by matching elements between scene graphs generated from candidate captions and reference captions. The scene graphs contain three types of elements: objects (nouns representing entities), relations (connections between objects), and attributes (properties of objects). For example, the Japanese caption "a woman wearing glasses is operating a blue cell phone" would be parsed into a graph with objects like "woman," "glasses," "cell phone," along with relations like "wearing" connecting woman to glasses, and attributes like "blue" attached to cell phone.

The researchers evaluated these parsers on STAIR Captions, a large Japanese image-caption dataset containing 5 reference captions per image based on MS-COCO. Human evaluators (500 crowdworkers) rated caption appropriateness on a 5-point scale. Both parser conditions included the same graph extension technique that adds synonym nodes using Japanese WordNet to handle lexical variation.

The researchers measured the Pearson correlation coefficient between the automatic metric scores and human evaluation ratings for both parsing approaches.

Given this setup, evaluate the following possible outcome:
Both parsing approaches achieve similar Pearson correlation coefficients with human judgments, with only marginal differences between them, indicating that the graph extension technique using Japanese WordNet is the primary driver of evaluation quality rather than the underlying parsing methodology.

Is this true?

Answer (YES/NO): NO